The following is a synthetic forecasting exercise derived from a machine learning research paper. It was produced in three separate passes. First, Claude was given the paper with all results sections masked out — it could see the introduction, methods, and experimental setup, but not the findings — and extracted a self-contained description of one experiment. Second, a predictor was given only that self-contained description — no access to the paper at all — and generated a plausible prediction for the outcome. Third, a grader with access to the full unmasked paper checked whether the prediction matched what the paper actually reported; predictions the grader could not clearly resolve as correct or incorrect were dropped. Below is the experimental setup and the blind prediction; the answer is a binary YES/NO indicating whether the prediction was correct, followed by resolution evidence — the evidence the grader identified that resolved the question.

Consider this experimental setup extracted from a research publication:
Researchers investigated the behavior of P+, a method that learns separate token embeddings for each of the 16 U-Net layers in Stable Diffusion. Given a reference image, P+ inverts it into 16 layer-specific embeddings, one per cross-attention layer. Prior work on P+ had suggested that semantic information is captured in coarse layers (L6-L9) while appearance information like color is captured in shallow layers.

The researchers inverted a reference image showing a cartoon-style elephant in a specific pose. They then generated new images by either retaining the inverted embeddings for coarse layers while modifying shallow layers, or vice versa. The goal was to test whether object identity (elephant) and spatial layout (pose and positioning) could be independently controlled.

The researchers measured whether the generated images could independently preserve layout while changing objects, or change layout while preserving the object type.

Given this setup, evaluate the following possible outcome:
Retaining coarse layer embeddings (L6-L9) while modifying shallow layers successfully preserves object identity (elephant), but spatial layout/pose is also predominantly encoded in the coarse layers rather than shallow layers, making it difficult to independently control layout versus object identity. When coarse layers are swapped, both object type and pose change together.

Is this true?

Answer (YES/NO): YES